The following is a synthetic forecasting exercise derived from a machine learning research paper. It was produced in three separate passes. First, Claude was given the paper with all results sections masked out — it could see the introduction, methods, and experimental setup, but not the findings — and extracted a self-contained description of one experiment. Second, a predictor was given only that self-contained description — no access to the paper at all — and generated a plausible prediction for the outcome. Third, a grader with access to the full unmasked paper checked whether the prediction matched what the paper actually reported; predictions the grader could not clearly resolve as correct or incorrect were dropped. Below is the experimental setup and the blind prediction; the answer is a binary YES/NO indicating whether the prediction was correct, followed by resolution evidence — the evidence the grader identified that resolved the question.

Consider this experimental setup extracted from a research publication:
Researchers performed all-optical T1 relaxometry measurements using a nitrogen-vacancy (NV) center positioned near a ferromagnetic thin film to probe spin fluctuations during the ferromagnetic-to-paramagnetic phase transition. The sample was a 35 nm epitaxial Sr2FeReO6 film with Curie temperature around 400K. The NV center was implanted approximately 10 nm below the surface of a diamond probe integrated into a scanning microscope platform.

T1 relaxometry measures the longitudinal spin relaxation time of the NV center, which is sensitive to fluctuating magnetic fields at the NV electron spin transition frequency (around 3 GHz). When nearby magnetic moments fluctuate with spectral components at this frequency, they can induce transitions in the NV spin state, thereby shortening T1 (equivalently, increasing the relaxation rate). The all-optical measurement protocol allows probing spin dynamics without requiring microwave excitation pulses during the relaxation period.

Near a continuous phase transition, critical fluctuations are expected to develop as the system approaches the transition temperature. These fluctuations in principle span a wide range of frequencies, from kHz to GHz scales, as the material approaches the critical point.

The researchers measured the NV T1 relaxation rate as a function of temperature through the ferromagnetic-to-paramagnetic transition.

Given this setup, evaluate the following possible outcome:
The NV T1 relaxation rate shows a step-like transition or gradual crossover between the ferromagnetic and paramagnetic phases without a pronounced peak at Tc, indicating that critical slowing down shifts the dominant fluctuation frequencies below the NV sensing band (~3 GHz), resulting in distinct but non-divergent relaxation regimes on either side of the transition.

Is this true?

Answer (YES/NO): NO